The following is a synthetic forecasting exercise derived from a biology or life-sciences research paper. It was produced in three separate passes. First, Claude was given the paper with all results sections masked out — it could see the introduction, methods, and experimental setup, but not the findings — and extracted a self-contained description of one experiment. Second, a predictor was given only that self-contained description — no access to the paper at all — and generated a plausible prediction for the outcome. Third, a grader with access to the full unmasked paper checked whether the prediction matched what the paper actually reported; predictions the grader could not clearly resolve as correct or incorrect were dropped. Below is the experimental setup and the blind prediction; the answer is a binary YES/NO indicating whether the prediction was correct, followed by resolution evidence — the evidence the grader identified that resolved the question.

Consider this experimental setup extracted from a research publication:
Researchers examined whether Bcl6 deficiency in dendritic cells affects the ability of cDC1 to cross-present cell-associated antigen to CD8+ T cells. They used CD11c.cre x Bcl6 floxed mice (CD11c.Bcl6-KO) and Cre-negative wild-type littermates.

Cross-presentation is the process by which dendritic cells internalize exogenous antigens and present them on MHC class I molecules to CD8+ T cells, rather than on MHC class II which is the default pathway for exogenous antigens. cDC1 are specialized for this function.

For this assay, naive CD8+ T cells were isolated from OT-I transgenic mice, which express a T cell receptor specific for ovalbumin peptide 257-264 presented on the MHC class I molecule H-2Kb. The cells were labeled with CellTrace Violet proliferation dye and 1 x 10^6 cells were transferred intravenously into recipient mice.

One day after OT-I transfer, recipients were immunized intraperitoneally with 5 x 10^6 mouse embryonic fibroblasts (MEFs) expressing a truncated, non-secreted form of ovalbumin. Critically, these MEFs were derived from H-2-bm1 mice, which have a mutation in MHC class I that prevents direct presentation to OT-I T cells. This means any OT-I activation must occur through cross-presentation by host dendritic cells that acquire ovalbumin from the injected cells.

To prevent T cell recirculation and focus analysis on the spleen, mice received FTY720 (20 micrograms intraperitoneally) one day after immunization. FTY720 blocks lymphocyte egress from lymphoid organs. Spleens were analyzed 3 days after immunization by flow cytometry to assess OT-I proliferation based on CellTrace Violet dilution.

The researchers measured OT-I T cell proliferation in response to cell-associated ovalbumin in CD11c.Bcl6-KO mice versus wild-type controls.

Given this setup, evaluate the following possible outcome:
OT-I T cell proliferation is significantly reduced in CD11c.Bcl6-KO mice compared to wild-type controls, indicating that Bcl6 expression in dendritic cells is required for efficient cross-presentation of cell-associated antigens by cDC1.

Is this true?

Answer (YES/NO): NO